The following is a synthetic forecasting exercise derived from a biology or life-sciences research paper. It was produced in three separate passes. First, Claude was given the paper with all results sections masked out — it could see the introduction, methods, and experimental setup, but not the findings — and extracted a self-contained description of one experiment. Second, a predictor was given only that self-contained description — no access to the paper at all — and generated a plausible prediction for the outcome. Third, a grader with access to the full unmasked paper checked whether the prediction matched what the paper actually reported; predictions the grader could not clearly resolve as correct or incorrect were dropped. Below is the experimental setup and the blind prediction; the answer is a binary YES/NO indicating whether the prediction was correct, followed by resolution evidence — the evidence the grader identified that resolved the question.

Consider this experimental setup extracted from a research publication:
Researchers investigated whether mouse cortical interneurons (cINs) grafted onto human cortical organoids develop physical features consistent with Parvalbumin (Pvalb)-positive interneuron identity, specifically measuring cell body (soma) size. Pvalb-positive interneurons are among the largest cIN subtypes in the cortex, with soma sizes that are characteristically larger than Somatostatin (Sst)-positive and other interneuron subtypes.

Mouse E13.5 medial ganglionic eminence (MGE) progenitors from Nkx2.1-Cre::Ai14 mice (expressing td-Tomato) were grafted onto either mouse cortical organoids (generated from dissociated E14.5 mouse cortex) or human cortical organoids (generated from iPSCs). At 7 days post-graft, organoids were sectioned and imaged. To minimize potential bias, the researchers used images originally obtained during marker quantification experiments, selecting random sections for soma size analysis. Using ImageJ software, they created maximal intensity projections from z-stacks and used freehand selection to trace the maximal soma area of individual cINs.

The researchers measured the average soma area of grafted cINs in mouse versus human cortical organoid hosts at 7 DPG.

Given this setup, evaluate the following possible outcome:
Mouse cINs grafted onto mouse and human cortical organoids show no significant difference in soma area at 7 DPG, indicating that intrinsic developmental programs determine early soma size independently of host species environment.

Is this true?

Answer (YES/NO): NO